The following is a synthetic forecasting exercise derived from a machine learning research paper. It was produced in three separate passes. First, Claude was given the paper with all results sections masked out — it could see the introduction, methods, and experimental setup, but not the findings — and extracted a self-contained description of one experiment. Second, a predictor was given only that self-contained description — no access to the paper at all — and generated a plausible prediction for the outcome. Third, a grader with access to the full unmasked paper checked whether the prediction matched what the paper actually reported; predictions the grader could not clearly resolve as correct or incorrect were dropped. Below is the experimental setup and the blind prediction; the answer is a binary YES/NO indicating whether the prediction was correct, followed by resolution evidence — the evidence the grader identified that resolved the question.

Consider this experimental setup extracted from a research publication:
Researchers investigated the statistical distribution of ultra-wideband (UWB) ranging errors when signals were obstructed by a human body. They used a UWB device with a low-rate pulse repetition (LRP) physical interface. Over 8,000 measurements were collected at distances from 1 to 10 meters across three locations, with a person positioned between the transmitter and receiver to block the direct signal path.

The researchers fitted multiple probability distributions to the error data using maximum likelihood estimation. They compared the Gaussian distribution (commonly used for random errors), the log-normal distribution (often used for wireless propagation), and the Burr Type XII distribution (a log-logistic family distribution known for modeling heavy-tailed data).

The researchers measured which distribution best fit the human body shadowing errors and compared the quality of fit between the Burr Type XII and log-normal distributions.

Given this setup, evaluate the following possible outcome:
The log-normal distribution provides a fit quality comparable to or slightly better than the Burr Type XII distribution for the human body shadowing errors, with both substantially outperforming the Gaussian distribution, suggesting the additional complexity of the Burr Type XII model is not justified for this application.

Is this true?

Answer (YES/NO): NO